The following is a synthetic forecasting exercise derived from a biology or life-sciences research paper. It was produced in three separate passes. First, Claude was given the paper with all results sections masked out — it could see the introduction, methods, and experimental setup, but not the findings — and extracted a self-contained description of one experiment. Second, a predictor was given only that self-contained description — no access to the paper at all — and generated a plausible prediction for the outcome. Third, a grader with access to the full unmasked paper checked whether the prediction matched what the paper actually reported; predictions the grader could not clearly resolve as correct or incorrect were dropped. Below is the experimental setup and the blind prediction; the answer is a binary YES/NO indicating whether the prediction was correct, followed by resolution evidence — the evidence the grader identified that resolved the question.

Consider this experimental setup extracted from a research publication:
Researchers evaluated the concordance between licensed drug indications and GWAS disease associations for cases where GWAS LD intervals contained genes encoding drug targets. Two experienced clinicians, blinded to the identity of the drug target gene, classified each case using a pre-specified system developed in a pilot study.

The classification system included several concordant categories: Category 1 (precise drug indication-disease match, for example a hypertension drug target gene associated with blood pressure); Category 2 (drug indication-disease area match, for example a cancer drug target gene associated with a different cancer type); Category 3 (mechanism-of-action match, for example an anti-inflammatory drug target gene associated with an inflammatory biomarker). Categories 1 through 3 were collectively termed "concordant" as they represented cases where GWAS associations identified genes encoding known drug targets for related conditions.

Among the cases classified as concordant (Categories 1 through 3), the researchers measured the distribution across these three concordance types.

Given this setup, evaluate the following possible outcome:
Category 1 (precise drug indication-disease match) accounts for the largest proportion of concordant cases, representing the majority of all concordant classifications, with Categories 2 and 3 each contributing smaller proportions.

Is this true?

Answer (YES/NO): NO